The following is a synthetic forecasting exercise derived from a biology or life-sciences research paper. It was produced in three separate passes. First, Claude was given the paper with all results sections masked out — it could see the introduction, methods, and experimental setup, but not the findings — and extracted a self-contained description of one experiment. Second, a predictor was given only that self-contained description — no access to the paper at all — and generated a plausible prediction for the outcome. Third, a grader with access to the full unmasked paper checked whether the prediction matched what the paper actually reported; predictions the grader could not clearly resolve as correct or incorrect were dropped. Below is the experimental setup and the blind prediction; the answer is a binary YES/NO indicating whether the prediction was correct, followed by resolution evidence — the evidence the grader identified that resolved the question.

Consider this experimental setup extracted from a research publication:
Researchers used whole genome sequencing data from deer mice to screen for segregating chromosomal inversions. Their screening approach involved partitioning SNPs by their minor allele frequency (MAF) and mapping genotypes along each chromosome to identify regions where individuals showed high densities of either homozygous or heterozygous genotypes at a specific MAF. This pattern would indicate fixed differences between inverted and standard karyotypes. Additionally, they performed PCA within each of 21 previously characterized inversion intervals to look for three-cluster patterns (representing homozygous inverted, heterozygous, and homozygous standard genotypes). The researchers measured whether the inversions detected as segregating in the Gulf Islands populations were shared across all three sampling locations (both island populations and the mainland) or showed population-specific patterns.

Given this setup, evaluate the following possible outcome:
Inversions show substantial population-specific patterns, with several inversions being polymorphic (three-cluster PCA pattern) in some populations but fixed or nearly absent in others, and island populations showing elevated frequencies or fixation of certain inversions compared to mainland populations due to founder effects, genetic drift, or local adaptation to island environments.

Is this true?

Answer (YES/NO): NO